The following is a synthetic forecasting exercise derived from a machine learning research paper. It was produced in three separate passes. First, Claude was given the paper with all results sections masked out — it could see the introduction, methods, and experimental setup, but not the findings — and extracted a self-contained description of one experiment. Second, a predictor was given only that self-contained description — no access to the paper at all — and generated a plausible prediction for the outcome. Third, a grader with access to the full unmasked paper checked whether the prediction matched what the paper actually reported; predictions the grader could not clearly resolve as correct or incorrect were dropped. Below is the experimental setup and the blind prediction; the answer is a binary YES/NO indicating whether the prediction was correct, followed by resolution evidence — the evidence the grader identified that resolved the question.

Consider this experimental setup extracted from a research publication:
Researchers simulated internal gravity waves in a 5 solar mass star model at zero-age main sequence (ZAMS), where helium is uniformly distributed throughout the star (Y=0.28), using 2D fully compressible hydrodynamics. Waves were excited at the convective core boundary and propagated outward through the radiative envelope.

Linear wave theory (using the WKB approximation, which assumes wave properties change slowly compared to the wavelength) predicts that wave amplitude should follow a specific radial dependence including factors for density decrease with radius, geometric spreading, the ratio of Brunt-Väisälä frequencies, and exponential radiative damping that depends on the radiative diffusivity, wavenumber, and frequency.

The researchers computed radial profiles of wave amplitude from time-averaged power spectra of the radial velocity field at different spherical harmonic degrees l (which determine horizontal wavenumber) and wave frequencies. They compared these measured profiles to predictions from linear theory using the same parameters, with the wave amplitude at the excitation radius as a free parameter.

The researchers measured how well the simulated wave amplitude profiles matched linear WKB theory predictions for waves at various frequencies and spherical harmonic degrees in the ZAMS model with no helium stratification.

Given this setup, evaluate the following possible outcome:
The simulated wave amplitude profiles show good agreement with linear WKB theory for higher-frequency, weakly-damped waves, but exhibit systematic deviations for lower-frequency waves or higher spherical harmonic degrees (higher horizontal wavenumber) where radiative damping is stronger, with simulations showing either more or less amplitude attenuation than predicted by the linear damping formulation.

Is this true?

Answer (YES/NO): YES